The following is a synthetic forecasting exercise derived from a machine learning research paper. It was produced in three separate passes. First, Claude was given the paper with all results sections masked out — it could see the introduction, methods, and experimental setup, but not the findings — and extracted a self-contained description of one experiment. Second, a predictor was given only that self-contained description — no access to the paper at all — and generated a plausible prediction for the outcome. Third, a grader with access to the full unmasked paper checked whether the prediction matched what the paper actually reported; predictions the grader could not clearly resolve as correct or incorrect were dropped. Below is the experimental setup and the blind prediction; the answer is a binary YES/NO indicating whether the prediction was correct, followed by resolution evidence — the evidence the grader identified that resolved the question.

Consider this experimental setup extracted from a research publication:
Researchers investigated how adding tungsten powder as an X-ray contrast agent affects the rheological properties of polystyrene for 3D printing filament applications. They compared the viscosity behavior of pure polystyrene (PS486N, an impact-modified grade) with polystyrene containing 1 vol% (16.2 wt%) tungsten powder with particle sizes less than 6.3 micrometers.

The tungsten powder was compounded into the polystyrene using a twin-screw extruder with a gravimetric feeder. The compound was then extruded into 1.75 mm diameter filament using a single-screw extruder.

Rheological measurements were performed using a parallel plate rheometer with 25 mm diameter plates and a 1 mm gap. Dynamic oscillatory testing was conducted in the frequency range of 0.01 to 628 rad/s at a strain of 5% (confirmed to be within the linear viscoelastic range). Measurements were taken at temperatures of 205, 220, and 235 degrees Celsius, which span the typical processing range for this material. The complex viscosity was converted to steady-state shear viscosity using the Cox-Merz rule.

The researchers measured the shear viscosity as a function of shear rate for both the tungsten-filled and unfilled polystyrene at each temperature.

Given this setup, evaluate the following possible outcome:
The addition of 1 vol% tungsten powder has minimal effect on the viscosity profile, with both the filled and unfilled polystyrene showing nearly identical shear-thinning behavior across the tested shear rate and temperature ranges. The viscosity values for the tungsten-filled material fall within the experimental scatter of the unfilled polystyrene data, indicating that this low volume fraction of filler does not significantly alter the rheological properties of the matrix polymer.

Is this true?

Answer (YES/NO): YES